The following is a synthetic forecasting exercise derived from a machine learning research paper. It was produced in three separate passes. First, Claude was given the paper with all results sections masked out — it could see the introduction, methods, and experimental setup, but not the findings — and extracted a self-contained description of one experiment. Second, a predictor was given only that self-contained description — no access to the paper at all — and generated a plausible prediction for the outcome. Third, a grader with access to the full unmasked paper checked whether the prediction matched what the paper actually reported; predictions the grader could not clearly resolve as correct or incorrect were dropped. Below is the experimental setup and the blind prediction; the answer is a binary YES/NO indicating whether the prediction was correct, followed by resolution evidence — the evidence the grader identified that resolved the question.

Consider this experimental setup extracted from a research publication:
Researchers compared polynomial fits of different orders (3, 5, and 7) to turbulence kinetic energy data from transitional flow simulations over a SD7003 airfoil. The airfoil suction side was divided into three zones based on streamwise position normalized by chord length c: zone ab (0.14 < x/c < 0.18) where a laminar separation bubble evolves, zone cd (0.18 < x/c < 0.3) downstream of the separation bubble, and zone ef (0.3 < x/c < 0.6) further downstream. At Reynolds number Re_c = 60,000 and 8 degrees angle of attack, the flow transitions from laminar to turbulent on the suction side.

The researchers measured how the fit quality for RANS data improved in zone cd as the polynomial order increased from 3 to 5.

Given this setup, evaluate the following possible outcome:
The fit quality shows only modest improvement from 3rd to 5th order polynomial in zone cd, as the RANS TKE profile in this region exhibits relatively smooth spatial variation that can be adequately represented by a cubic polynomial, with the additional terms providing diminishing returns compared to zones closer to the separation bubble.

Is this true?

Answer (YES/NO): NO